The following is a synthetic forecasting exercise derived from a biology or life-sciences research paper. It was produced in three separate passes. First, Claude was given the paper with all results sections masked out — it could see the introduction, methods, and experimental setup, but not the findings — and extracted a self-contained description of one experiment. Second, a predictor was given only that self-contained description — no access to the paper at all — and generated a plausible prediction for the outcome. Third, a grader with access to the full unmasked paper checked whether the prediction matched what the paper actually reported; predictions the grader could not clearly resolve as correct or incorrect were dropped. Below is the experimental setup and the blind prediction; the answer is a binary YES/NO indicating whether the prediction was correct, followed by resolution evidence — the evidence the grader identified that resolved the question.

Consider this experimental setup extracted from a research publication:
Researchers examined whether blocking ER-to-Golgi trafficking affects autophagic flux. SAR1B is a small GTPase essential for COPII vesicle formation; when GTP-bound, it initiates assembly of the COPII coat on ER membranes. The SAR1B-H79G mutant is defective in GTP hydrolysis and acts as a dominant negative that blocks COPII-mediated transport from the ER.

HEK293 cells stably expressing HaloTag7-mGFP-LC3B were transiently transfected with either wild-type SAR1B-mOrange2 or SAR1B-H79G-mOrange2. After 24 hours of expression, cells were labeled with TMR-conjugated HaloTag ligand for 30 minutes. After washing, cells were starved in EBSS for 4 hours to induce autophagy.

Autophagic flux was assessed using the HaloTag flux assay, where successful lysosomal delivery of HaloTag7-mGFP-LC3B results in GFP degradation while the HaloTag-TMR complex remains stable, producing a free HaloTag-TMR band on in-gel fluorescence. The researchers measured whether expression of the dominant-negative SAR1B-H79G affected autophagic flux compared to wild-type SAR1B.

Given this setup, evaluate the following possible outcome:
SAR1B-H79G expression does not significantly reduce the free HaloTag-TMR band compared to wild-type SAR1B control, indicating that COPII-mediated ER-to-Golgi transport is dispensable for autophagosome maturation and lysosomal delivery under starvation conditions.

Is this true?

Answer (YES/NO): NO